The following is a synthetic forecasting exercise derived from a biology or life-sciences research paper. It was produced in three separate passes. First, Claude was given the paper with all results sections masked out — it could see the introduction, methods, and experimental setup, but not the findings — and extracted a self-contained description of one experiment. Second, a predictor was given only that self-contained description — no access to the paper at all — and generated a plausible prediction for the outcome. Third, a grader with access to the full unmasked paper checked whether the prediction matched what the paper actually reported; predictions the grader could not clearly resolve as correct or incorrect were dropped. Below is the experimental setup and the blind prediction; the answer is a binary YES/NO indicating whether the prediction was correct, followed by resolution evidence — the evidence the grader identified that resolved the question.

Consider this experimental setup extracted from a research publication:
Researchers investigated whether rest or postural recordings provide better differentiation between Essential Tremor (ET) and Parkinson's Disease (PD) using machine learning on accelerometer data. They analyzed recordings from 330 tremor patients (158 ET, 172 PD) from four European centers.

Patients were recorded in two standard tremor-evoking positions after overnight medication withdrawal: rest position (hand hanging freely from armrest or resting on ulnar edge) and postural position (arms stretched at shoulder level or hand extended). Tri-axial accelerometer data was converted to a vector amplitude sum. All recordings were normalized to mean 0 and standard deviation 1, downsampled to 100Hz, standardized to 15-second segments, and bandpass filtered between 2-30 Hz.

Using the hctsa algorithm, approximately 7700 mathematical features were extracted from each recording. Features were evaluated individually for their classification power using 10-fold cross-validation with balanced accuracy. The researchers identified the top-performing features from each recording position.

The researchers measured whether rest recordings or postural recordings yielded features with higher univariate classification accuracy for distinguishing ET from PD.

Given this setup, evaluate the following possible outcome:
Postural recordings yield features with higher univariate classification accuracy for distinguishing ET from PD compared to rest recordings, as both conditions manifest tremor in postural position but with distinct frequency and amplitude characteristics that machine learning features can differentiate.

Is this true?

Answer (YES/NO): NO